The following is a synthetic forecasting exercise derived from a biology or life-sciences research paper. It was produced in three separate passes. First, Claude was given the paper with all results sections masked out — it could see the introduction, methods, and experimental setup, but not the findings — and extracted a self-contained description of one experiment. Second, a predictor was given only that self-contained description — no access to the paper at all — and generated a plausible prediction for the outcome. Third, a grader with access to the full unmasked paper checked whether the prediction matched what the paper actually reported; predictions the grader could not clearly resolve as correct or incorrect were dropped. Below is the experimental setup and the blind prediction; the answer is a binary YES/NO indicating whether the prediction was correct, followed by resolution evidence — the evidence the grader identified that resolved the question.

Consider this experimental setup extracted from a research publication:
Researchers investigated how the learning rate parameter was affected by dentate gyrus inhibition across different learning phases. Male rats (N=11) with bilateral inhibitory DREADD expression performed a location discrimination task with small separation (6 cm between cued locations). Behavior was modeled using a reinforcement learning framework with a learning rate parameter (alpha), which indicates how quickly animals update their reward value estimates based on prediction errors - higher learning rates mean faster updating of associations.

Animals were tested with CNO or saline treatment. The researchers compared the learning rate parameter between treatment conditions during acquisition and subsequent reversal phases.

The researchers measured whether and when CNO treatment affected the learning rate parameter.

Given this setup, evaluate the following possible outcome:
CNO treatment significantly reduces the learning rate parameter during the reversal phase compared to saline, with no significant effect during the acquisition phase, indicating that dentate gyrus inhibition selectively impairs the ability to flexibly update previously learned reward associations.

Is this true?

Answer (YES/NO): NO